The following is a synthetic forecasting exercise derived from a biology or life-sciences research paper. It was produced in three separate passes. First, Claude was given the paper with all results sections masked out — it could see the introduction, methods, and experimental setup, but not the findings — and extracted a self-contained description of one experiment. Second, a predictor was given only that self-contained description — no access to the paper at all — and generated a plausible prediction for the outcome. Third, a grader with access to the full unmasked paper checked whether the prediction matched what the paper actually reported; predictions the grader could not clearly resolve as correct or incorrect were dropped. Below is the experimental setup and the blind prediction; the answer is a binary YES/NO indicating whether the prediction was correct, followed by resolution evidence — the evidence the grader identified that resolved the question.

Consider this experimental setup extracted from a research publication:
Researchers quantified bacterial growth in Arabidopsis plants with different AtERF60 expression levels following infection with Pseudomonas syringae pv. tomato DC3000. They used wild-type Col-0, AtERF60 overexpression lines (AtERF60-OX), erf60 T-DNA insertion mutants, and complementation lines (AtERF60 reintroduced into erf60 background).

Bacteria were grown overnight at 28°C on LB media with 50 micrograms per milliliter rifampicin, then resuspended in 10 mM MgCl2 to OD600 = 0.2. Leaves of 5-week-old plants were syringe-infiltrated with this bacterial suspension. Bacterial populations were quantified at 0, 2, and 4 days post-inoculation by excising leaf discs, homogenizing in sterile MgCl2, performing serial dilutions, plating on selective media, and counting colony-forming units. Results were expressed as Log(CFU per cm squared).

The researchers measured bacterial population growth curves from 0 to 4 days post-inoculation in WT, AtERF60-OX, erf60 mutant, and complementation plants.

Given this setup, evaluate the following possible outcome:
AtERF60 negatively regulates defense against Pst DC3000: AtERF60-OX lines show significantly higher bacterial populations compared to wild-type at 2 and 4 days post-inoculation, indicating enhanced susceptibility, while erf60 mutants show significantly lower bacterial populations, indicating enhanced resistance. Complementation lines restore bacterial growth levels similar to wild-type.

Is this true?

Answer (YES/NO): NO